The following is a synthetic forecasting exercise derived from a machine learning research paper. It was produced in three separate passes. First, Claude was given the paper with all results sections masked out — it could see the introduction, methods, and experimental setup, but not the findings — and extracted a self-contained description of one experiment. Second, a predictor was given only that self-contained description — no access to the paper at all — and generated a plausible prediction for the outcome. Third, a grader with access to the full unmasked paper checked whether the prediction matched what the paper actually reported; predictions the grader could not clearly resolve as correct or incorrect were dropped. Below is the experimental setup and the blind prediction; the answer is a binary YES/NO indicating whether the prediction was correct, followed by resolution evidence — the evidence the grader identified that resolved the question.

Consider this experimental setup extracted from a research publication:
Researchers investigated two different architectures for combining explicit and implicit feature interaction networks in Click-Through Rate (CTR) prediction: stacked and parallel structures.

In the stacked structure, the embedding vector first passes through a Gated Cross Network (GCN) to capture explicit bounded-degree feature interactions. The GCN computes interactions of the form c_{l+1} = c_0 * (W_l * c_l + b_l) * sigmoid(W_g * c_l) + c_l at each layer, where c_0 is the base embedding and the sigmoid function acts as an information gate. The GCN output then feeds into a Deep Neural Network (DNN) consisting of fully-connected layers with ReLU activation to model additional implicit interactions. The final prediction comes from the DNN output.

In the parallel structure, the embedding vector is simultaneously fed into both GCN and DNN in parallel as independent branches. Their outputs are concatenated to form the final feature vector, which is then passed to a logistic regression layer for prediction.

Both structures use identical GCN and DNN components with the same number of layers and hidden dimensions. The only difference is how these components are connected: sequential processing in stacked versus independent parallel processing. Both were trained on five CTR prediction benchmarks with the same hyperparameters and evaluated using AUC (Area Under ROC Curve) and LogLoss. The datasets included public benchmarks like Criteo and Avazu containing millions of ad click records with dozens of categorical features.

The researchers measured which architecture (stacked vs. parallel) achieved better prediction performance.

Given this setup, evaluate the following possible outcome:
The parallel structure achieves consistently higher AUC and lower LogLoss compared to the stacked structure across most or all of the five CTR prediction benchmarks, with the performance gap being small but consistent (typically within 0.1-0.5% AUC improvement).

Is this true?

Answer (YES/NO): NO